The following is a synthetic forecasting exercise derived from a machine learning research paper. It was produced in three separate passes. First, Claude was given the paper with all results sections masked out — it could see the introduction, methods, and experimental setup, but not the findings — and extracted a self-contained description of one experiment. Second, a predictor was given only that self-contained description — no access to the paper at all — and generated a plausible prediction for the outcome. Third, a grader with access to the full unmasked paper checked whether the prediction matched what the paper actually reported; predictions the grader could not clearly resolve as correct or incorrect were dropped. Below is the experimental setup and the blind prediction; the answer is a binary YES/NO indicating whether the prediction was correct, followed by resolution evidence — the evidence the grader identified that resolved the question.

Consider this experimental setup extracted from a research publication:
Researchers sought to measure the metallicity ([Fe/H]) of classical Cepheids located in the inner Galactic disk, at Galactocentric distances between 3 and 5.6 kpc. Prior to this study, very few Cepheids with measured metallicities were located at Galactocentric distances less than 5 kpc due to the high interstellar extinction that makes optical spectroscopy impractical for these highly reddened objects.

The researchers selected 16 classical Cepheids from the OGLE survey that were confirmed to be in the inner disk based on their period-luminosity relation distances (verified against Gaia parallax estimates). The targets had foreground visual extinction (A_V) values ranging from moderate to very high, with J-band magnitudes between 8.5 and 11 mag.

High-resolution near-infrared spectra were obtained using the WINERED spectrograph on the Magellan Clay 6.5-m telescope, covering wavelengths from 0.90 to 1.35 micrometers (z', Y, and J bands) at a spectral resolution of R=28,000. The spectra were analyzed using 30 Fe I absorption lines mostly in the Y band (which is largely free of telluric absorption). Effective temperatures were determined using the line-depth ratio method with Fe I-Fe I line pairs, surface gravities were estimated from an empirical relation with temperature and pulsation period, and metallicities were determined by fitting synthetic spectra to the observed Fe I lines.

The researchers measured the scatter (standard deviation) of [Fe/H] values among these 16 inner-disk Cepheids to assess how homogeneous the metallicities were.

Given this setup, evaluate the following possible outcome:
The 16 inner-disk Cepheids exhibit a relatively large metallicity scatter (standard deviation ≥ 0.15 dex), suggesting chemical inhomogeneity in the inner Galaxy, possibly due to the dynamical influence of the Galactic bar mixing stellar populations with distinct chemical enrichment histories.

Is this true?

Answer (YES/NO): NO